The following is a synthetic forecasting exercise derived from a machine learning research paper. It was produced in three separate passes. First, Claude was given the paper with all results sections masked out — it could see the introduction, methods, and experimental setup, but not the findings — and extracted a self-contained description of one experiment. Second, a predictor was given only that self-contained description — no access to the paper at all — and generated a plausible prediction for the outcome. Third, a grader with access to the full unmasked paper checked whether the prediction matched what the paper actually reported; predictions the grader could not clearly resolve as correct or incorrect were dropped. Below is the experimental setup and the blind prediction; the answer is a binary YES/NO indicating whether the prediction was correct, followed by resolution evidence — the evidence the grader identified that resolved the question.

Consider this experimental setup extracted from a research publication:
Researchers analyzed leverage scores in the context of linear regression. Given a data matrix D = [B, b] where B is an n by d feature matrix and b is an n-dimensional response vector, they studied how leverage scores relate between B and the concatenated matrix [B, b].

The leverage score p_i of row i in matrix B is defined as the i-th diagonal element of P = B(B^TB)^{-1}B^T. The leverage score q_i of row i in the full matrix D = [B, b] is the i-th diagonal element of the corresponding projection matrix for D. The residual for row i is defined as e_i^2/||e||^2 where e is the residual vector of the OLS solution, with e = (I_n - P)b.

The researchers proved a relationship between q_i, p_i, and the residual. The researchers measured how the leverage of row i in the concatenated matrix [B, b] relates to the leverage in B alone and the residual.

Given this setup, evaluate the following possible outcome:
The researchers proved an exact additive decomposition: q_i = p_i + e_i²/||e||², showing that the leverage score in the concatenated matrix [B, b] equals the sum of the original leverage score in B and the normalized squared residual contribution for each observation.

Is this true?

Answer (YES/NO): YES